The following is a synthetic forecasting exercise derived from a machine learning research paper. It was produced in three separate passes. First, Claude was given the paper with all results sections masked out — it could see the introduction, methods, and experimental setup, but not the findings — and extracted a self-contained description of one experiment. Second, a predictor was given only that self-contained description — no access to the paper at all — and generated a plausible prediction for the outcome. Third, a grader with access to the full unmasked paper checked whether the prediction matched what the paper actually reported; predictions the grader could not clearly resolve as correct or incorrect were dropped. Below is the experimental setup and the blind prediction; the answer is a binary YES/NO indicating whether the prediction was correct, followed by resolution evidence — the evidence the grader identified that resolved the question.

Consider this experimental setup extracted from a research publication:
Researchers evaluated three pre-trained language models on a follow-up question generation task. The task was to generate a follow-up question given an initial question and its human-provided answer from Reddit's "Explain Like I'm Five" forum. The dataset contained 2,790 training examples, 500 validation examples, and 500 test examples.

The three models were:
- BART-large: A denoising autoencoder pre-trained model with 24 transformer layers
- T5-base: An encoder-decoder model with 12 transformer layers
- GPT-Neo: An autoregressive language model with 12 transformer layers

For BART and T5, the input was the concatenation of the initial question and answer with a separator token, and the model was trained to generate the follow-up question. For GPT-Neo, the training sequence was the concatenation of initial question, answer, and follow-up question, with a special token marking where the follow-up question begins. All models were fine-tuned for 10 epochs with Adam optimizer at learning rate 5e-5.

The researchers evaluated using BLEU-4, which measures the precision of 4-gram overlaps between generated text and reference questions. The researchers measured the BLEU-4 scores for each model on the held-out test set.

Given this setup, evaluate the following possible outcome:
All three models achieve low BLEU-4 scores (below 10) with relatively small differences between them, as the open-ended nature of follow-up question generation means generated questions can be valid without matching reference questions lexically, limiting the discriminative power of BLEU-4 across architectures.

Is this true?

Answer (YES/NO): NO